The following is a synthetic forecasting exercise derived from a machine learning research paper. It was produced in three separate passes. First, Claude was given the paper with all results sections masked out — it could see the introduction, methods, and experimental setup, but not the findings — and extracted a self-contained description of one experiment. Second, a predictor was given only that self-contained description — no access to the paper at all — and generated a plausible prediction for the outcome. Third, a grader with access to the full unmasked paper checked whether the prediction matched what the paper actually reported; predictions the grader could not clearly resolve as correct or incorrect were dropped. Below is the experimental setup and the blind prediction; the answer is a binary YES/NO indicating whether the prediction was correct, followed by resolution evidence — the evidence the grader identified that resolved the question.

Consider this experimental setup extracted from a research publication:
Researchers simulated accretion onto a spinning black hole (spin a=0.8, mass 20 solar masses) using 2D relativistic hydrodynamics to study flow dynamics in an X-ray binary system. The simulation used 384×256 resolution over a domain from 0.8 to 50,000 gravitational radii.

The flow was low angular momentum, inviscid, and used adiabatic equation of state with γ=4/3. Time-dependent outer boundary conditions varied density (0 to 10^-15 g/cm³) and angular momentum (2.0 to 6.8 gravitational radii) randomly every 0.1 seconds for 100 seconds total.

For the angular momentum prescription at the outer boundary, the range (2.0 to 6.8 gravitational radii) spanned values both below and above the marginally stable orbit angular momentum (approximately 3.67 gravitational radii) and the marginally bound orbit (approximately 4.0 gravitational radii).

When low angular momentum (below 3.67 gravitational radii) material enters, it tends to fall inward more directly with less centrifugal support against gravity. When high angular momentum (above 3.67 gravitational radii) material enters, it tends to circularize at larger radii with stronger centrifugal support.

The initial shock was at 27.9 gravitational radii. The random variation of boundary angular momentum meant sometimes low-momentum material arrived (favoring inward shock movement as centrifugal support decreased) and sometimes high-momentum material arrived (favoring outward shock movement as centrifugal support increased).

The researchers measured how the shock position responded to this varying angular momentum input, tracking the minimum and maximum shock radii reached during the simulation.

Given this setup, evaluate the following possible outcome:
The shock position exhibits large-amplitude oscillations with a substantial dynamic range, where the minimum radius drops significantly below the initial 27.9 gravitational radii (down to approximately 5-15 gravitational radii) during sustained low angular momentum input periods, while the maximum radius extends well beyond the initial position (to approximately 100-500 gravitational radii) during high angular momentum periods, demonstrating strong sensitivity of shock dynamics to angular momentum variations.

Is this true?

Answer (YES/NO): NO